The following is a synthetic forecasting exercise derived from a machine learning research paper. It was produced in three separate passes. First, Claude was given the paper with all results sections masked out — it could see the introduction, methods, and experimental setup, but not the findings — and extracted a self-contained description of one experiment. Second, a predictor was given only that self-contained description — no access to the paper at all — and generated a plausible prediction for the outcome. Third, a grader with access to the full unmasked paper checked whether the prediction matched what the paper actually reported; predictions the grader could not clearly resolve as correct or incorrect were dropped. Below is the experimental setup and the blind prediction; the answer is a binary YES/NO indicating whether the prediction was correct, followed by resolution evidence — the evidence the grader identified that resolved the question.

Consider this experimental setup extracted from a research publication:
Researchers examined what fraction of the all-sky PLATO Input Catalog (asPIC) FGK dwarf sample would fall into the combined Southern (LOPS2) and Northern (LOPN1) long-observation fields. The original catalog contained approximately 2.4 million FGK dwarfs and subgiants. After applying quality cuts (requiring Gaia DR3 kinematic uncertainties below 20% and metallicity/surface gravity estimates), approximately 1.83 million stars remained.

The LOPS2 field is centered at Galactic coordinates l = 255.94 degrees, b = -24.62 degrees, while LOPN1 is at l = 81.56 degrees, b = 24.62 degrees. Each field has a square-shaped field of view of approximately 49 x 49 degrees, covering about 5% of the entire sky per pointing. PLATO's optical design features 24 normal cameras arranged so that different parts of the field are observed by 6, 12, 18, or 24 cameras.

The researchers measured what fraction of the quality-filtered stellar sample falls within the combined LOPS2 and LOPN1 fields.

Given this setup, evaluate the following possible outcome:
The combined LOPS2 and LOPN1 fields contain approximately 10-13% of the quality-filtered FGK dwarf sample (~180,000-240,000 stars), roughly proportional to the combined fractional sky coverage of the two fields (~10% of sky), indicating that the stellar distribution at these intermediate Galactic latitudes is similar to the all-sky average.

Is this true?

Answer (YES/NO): NO